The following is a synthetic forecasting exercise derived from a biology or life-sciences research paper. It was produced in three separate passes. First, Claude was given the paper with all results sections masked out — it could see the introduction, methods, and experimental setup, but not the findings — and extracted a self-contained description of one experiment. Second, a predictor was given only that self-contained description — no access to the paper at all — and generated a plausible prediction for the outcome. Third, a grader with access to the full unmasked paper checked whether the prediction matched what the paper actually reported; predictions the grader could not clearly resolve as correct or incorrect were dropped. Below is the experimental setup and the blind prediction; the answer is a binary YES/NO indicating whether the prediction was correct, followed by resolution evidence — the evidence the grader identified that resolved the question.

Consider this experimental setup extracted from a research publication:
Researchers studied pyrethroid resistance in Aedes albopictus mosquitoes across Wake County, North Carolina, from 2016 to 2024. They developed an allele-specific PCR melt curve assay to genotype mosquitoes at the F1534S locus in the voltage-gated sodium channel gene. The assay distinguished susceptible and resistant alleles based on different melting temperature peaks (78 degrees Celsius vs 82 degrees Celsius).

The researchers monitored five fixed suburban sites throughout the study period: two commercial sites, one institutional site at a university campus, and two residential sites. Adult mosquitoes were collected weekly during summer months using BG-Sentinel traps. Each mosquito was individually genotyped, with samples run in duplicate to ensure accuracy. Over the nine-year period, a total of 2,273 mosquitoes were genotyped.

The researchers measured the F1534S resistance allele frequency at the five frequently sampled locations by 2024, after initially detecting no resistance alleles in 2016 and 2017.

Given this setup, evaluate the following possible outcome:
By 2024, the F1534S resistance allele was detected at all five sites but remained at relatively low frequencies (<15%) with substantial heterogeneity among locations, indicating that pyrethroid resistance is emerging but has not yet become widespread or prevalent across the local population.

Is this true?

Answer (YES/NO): NO